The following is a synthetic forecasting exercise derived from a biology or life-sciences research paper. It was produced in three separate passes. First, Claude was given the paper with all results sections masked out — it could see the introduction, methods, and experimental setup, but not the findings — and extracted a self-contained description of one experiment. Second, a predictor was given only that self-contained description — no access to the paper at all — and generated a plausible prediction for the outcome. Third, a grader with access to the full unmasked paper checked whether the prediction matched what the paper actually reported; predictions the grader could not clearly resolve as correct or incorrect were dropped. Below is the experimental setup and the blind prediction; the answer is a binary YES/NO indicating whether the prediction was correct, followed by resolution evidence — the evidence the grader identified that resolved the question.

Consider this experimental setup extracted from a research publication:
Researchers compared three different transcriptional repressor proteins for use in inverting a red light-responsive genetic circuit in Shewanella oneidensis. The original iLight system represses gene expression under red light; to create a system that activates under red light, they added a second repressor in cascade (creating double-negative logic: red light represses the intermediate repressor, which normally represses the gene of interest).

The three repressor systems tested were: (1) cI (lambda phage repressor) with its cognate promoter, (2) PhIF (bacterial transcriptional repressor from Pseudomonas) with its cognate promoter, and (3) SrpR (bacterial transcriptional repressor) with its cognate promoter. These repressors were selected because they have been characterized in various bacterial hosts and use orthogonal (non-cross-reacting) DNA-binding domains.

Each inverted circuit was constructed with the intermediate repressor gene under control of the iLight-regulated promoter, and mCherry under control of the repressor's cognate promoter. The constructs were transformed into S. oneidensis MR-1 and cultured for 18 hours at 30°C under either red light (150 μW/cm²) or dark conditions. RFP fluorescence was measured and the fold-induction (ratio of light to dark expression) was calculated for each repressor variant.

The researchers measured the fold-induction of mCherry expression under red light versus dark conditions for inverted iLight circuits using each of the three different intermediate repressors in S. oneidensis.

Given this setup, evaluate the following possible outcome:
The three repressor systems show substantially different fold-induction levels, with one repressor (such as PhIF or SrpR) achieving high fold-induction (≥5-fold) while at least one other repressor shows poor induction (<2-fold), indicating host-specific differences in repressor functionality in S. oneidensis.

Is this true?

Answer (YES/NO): NO